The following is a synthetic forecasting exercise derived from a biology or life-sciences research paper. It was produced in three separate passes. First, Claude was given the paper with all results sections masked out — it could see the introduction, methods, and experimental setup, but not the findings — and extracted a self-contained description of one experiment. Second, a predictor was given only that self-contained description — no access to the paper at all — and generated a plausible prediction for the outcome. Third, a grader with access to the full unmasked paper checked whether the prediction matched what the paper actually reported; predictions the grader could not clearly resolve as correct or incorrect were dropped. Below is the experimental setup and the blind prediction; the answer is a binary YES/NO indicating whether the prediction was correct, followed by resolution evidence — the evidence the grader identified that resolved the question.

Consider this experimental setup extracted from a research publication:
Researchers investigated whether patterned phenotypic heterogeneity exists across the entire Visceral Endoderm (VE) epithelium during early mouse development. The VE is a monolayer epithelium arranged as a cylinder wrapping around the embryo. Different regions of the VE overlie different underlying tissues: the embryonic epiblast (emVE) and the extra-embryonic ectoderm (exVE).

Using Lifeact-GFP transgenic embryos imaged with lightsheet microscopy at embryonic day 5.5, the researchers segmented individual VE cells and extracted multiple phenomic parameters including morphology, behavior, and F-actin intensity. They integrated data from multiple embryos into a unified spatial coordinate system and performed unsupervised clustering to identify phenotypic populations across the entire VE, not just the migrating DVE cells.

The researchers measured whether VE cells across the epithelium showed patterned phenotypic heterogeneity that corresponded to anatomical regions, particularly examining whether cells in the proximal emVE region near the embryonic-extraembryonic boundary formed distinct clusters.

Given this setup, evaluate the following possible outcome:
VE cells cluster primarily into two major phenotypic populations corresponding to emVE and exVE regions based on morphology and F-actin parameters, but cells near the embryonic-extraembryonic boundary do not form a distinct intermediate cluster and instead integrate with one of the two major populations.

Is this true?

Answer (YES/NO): NO